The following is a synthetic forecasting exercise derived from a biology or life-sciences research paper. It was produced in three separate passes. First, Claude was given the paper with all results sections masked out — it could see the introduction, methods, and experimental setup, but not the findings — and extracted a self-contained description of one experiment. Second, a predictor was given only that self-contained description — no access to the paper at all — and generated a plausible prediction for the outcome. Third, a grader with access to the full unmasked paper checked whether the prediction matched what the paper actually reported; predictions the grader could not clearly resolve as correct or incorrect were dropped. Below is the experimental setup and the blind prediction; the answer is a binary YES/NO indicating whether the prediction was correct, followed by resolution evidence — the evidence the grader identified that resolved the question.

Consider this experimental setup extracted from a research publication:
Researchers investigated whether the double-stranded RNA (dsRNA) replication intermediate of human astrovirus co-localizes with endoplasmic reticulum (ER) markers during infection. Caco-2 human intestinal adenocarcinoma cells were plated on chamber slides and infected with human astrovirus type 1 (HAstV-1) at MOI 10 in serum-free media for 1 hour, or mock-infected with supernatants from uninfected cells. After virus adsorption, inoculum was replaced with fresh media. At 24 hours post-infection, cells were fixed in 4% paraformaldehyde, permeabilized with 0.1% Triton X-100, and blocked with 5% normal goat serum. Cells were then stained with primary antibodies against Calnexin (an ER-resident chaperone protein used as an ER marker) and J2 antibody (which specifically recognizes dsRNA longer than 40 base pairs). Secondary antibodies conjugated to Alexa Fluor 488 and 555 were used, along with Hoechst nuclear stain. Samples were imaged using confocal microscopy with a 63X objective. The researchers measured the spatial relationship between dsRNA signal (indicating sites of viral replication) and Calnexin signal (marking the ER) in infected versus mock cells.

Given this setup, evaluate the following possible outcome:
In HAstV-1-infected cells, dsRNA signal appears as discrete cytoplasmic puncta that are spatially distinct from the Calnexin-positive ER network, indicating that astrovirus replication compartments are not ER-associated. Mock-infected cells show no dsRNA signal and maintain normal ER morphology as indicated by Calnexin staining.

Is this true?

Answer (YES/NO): NO